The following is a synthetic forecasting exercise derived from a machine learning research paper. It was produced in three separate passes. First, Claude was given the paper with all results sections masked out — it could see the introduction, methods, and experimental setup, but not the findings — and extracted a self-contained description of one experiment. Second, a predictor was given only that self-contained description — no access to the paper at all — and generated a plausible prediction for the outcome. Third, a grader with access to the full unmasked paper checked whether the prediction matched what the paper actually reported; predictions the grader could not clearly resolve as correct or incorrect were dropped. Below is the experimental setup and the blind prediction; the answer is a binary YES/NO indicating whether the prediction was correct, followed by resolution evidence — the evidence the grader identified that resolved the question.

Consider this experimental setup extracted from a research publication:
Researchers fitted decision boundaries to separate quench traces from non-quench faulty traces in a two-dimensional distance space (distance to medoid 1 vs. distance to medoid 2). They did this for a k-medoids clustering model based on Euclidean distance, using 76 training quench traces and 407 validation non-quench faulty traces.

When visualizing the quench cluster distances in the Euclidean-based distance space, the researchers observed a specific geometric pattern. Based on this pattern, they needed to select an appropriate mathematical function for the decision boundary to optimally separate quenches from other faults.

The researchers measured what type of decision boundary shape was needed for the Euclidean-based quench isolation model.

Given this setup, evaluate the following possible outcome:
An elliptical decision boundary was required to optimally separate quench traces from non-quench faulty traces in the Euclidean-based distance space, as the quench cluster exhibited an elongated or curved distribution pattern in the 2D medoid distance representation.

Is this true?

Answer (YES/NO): YES